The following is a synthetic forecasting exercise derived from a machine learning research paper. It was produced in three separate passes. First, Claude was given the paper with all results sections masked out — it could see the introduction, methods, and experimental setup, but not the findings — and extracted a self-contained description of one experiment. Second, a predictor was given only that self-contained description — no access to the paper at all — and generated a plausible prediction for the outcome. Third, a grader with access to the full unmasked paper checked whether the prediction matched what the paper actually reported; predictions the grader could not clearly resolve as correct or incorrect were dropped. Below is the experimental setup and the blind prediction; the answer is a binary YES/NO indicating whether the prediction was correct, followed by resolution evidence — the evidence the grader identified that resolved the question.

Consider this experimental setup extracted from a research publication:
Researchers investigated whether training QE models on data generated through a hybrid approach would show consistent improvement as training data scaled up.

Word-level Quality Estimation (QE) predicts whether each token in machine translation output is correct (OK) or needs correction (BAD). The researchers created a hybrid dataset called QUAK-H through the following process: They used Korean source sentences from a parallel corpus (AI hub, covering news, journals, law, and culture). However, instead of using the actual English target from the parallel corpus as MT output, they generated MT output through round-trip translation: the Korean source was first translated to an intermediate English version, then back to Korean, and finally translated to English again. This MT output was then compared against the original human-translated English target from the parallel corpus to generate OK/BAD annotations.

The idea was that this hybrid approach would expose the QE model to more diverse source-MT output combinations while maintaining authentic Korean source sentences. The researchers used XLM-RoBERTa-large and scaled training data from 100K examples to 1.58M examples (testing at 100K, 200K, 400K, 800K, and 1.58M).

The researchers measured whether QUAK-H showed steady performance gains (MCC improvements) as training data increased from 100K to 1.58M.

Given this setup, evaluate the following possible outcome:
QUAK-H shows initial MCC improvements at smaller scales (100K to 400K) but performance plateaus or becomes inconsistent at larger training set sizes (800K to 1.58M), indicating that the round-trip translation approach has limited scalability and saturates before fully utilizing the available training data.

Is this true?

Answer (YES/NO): NO